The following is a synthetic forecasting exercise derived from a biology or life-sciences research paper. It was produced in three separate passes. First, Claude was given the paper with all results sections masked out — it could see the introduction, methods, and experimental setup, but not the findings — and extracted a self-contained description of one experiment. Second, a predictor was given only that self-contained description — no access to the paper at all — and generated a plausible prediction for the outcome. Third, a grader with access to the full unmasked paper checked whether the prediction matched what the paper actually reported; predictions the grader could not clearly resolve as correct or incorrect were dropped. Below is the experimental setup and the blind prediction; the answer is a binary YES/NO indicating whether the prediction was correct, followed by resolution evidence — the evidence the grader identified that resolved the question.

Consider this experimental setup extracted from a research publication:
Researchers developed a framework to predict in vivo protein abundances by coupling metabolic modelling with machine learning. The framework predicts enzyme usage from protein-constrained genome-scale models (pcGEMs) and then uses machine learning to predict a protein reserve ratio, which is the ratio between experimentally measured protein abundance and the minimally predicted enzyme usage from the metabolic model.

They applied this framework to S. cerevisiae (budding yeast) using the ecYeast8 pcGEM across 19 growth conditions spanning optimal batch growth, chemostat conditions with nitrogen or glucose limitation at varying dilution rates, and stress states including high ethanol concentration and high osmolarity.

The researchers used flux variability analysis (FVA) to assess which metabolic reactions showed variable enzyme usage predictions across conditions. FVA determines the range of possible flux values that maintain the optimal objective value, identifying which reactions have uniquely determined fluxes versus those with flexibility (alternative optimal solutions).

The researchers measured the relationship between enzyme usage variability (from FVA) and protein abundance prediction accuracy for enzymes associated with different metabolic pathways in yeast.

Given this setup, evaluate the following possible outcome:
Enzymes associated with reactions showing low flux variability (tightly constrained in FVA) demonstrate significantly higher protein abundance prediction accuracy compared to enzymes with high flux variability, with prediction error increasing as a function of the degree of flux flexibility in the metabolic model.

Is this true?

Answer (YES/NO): NO